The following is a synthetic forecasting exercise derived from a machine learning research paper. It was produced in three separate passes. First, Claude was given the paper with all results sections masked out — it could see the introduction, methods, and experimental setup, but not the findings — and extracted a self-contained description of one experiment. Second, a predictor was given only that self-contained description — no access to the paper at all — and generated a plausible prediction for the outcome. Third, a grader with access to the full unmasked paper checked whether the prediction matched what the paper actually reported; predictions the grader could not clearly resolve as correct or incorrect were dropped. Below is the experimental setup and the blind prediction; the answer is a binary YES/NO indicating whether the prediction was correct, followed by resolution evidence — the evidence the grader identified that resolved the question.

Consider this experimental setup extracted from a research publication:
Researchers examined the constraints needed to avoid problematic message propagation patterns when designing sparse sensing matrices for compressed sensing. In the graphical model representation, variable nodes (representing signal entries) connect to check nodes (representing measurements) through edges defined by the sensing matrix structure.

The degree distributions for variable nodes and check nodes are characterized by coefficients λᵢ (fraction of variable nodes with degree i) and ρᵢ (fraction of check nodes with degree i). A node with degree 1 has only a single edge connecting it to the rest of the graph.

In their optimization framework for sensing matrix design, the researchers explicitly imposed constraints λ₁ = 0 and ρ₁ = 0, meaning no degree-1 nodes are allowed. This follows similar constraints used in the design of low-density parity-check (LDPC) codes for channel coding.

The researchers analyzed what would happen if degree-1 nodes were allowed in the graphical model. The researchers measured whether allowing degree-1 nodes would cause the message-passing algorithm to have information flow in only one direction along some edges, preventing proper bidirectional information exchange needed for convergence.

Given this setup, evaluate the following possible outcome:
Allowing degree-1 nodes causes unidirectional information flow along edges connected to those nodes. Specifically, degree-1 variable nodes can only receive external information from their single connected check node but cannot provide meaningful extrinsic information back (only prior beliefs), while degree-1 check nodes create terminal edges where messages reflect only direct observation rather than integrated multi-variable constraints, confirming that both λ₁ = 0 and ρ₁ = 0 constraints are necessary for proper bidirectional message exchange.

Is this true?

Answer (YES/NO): YES